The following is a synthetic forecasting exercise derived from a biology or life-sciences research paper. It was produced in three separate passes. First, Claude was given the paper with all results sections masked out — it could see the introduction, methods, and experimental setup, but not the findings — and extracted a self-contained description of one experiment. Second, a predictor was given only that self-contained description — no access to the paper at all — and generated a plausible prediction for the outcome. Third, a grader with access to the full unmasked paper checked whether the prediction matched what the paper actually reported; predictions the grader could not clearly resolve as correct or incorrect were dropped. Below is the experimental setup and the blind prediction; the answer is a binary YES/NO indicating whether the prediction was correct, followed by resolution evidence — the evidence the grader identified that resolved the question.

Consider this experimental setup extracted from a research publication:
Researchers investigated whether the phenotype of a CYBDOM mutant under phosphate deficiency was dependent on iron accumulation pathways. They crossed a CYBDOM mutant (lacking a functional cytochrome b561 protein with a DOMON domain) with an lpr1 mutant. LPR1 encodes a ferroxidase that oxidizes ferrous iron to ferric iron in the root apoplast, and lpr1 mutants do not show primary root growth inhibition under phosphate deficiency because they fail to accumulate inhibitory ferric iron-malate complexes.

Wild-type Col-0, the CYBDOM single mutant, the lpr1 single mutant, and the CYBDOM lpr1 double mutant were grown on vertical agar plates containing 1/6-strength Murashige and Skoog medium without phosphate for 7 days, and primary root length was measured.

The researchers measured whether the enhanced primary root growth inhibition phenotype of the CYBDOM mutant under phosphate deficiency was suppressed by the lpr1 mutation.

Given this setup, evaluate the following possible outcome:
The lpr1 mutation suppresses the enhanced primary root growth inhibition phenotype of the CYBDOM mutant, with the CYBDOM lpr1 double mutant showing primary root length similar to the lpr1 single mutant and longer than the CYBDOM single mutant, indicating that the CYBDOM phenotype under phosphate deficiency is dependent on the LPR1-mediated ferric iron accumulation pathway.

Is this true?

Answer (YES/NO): YES